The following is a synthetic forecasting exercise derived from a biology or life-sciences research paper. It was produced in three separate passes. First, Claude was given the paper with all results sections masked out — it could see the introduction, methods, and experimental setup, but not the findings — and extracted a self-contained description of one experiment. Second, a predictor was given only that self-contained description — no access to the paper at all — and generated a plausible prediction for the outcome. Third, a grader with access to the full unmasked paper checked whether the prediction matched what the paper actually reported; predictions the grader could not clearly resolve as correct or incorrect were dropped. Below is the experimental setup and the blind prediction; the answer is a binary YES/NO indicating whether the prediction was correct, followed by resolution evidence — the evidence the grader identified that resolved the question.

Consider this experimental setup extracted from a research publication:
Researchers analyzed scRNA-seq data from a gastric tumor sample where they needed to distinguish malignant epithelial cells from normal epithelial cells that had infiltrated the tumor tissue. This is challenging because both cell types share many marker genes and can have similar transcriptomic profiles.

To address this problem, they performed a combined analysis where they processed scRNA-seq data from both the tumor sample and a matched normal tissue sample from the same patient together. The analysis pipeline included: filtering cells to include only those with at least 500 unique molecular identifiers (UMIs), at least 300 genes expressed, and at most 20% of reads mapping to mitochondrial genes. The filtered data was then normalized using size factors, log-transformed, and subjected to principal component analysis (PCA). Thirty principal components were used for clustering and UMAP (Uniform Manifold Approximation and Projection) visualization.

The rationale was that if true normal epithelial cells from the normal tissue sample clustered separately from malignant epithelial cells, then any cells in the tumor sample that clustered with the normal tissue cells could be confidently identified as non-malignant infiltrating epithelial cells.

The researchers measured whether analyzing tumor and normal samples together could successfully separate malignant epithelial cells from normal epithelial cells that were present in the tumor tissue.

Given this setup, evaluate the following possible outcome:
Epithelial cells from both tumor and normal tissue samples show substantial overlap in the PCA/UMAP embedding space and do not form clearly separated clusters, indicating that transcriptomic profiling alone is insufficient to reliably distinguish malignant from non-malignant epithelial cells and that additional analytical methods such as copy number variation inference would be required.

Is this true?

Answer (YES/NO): NO